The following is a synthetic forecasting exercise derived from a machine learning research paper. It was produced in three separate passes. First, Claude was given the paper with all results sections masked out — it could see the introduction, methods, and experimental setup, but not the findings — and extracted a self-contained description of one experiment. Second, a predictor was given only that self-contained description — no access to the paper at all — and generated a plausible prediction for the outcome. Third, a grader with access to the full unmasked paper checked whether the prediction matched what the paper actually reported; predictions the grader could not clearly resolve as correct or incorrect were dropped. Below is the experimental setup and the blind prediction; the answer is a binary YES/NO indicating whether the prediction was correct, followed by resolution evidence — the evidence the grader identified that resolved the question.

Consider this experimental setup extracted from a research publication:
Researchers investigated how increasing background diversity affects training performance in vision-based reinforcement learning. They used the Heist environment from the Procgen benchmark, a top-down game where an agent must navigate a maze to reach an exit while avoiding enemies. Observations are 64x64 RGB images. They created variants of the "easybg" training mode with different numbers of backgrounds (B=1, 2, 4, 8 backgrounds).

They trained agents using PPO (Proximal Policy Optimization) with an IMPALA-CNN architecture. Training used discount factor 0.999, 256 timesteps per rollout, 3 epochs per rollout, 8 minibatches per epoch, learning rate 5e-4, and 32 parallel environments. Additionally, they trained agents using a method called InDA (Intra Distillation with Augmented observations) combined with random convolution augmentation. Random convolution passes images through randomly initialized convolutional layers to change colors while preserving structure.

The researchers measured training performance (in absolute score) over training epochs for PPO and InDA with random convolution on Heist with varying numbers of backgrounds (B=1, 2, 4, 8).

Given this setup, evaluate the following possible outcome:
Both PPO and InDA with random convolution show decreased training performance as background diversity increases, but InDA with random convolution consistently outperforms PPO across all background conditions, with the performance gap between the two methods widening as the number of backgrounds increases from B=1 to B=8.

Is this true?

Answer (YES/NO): NO